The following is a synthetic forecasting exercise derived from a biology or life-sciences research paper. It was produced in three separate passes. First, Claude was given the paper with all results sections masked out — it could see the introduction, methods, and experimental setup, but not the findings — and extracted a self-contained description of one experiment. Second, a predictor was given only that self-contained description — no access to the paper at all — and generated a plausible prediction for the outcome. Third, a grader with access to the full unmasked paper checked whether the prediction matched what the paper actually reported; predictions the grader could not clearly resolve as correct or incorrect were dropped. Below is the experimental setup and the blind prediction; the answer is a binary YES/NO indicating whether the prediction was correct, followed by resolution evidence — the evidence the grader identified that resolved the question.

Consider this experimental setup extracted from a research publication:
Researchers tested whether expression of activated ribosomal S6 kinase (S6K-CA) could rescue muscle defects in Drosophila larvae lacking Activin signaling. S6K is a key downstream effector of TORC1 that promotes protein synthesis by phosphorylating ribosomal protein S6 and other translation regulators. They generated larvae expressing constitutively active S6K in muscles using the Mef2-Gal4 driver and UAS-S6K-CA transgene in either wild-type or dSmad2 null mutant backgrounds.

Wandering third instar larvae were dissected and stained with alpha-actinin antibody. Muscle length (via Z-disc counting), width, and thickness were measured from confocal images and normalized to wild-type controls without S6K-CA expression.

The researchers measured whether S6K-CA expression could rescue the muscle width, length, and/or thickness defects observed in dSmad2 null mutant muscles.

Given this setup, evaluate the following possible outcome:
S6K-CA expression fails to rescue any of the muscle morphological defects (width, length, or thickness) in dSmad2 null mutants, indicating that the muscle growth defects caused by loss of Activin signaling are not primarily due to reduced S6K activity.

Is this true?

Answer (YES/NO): NO